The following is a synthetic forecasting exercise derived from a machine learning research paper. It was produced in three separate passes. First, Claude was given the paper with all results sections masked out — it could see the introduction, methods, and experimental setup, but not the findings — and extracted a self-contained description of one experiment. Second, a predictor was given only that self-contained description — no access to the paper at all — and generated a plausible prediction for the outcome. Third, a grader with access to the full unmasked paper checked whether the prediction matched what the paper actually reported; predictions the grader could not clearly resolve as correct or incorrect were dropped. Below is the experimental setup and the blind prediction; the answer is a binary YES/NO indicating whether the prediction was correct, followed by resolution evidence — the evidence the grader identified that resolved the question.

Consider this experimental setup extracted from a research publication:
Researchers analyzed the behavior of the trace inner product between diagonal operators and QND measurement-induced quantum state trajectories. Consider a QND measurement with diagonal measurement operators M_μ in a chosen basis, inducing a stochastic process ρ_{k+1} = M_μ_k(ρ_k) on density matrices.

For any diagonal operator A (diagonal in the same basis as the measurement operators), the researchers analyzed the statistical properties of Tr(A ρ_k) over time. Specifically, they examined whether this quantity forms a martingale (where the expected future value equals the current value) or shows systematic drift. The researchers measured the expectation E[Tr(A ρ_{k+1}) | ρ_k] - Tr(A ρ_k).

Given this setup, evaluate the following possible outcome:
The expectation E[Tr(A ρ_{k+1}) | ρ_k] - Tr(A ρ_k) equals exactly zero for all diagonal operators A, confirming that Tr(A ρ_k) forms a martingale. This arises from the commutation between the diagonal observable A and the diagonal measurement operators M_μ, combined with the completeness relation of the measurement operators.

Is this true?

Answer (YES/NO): YES